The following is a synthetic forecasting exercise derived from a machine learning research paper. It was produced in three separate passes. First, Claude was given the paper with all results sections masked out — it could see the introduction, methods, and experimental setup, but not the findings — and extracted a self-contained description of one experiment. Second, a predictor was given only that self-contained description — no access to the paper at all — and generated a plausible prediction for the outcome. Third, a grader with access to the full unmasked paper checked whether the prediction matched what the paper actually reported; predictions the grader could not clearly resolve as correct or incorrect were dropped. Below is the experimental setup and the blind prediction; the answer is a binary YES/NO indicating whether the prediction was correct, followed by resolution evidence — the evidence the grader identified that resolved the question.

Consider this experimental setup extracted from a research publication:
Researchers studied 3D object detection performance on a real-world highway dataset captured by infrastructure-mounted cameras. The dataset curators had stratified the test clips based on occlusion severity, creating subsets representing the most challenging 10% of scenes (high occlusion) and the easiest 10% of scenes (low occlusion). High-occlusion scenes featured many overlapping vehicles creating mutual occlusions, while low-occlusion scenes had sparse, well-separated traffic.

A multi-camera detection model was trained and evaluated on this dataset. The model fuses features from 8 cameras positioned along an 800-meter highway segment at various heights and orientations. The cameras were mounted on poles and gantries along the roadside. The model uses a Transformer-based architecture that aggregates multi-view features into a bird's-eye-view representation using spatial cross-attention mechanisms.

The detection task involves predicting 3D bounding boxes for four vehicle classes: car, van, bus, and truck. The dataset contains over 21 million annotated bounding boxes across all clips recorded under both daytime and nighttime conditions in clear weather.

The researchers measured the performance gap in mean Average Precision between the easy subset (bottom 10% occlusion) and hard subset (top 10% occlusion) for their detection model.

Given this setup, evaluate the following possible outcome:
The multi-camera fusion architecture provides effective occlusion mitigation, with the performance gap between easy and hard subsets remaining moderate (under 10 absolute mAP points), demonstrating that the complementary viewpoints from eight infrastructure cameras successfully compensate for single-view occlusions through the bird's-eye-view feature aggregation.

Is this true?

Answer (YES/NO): NO